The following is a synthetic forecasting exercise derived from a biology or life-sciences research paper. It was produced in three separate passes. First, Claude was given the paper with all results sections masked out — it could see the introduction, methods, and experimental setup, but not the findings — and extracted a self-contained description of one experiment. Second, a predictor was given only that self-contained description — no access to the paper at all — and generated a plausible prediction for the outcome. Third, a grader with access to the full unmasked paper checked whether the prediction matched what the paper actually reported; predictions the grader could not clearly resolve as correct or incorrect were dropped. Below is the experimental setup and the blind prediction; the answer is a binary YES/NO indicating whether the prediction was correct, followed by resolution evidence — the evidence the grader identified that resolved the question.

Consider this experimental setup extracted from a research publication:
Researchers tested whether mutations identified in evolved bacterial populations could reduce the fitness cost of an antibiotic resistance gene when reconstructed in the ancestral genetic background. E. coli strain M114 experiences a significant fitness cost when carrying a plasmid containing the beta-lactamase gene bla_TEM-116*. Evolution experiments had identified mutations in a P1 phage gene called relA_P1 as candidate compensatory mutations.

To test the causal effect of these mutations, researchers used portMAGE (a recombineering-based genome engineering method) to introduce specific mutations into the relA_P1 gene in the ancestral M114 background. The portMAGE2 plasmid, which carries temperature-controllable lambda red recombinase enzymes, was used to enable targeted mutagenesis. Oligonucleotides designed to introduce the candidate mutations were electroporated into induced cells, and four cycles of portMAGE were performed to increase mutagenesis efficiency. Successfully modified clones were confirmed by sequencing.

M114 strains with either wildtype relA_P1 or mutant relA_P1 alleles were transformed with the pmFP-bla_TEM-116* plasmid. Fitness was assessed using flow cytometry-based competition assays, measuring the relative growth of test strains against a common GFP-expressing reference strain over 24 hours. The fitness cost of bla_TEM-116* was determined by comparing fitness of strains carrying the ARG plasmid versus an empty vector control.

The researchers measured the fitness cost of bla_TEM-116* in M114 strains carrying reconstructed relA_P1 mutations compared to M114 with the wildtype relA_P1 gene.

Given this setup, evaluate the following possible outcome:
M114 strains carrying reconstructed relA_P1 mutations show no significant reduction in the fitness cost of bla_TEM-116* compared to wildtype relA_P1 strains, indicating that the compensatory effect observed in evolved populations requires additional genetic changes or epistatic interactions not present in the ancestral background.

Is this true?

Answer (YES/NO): NO